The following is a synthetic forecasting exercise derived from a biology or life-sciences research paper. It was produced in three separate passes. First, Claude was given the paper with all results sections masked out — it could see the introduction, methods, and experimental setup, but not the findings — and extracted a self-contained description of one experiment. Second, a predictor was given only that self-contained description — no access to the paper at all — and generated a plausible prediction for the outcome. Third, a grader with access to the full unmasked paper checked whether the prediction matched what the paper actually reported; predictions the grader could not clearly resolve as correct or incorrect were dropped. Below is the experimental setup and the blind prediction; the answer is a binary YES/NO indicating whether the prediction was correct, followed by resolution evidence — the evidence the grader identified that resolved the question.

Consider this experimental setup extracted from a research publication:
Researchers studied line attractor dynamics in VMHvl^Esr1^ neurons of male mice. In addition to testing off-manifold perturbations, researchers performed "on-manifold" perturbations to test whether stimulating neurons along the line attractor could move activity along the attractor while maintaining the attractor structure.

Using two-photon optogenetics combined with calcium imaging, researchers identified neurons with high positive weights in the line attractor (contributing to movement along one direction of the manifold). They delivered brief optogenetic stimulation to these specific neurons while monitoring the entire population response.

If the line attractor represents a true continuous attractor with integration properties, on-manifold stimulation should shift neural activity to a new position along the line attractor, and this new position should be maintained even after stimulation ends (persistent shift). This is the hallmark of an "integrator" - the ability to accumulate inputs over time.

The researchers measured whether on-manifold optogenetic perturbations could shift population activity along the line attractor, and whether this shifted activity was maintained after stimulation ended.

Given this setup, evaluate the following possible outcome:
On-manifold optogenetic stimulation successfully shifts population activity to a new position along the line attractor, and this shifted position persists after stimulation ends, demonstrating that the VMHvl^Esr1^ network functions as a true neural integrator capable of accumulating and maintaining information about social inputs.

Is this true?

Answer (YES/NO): YES